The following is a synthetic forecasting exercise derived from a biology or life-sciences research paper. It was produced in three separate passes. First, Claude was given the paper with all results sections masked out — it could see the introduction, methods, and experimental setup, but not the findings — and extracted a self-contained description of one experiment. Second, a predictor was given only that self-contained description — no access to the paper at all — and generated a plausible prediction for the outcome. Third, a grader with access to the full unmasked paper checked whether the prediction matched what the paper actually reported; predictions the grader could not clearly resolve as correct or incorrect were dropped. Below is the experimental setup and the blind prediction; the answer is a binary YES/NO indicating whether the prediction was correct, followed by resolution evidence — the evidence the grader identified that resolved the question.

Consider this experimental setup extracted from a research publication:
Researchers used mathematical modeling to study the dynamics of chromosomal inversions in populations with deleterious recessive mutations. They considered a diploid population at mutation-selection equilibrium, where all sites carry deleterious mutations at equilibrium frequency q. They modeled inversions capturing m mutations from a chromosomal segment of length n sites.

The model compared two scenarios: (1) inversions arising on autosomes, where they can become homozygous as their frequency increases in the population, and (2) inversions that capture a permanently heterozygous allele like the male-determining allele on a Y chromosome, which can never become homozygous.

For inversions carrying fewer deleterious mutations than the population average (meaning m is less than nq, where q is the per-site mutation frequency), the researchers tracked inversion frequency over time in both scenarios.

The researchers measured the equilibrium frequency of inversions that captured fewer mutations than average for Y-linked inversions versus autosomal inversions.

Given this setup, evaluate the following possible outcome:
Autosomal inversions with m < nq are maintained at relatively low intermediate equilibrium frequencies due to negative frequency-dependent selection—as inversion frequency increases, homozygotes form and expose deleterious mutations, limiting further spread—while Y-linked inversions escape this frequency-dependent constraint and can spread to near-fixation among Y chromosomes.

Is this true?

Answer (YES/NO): YES